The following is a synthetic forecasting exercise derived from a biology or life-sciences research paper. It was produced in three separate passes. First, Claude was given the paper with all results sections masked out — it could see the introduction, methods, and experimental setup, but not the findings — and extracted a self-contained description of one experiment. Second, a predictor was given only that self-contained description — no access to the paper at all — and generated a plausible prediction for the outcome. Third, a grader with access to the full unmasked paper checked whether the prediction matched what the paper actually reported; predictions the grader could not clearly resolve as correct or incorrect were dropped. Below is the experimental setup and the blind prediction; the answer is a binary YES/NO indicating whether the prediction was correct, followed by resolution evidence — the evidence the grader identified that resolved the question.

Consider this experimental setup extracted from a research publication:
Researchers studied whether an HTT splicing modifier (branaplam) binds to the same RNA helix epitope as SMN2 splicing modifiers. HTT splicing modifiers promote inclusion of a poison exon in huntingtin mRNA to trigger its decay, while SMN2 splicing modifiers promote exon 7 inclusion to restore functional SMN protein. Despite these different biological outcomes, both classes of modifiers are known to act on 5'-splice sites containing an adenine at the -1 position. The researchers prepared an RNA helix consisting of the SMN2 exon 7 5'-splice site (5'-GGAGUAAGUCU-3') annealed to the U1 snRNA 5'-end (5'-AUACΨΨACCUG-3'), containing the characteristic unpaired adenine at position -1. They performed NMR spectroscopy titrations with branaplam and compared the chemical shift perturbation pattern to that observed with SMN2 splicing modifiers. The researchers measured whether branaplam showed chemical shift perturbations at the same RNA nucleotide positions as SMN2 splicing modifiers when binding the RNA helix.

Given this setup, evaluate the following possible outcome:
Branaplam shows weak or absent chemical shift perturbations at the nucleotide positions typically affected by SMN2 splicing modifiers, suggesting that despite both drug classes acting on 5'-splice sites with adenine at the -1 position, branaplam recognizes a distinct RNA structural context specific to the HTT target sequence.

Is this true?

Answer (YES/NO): NO